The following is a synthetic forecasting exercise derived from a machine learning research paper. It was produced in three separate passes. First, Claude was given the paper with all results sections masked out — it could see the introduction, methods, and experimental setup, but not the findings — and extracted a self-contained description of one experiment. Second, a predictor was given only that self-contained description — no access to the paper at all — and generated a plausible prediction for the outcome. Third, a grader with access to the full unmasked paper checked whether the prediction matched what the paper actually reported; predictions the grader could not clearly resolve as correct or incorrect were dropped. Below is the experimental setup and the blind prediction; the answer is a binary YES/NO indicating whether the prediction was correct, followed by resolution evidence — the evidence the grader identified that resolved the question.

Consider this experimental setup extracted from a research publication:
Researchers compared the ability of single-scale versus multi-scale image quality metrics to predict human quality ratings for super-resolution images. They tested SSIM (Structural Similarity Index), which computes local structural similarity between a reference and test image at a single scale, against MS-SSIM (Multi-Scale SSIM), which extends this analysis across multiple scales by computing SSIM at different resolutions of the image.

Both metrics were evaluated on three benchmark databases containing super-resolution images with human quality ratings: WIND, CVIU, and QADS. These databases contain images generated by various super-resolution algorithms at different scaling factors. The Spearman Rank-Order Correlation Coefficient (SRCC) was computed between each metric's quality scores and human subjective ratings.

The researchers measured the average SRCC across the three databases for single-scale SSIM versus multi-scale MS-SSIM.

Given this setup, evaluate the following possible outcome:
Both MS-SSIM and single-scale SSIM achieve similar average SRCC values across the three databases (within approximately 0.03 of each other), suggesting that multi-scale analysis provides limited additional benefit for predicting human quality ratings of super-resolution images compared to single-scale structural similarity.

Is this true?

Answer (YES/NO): NO